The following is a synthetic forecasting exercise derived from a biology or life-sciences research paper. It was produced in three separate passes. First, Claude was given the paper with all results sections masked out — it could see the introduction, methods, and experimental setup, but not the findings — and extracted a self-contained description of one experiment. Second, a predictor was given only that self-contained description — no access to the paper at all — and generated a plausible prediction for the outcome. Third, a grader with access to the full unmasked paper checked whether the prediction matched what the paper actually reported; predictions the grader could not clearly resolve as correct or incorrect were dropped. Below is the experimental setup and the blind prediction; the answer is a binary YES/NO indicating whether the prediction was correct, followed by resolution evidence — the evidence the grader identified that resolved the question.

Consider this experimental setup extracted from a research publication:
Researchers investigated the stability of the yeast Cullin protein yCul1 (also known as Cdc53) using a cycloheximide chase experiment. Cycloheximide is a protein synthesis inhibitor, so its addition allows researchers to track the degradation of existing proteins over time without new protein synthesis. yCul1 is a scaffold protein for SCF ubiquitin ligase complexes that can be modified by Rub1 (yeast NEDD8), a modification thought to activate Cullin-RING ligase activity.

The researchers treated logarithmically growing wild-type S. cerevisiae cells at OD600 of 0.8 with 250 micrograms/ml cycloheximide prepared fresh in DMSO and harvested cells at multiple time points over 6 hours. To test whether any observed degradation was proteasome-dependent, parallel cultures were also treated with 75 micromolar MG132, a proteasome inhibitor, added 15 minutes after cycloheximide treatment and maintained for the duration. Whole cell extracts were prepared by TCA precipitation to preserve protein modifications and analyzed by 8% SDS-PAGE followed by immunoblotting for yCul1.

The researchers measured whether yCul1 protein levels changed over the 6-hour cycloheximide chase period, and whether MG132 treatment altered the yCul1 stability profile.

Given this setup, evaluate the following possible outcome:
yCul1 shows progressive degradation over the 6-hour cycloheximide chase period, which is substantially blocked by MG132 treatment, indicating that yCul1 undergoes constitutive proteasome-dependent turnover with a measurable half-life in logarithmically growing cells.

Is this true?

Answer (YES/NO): NO